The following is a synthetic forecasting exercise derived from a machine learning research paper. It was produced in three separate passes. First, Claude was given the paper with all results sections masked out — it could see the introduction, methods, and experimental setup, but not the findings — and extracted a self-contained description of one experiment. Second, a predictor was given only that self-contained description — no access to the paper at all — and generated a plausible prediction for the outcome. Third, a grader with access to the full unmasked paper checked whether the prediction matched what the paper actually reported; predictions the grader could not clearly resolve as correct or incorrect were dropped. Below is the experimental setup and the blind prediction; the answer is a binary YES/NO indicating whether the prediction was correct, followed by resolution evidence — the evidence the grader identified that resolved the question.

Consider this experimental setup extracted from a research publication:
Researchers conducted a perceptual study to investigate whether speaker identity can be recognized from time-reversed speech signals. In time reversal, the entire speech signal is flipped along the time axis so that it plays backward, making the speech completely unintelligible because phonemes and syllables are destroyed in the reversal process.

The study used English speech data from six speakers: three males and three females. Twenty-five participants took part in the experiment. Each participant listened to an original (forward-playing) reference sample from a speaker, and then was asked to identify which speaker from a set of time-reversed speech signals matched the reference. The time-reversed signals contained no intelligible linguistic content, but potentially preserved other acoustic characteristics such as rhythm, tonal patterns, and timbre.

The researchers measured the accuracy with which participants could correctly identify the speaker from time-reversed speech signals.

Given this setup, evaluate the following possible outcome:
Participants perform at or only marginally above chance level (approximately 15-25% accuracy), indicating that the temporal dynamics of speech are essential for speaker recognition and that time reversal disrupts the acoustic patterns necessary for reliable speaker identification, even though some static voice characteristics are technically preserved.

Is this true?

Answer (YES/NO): NO